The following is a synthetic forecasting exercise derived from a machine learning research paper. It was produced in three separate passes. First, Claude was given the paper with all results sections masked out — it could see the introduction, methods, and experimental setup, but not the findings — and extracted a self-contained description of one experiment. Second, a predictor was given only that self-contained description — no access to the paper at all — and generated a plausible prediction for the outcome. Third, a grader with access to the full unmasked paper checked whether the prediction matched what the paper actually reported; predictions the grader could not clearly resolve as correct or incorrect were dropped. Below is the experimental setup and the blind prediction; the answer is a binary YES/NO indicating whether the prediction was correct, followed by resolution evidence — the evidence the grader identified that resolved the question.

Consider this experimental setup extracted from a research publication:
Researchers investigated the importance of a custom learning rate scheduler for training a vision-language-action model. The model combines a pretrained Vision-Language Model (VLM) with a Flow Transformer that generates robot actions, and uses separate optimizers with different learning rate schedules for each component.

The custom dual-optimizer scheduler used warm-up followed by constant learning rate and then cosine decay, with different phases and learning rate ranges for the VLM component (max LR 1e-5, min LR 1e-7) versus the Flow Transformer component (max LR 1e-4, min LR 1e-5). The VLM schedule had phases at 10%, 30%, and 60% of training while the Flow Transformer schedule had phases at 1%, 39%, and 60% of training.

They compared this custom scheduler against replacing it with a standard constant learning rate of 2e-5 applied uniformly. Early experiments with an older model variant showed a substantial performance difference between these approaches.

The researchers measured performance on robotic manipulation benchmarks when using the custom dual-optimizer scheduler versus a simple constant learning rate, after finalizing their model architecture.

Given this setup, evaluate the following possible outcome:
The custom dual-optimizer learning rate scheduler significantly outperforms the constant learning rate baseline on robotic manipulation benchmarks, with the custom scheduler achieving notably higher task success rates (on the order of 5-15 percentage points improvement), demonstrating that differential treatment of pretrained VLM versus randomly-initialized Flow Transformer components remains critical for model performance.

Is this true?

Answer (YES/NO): NO